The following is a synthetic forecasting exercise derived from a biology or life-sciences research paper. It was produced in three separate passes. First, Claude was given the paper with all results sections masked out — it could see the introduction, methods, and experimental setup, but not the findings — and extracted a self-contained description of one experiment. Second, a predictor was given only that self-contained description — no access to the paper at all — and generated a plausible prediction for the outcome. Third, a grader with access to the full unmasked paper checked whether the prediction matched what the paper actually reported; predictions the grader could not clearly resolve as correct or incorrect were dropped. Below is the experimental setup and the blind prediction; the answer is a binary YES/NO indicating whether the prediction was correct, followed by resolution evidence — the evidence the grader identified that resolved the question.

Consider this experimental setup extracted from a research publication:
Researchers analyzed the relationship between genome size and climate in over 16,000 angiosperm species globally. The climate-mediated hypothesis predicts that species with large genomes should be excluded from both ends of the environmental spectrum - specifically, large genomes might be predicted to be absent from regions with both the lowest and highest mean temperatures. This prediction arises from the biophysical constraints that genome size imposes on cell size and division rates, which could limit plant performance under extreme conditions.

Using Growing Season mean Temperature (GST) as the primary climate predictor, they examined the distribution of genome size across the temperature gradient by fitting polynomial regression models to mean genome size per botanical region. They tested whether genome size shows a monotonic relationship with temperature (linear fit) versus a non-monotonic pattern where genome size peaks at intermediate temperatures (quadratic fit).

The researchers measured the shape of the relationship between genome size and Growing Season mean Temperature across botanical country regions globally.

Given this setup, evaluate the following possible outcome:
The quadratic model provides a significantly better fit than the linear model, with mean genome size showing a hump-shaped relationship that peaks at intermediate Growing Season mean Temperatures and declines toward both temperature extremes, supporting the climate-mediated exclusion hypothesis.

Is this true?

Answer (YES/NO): YES